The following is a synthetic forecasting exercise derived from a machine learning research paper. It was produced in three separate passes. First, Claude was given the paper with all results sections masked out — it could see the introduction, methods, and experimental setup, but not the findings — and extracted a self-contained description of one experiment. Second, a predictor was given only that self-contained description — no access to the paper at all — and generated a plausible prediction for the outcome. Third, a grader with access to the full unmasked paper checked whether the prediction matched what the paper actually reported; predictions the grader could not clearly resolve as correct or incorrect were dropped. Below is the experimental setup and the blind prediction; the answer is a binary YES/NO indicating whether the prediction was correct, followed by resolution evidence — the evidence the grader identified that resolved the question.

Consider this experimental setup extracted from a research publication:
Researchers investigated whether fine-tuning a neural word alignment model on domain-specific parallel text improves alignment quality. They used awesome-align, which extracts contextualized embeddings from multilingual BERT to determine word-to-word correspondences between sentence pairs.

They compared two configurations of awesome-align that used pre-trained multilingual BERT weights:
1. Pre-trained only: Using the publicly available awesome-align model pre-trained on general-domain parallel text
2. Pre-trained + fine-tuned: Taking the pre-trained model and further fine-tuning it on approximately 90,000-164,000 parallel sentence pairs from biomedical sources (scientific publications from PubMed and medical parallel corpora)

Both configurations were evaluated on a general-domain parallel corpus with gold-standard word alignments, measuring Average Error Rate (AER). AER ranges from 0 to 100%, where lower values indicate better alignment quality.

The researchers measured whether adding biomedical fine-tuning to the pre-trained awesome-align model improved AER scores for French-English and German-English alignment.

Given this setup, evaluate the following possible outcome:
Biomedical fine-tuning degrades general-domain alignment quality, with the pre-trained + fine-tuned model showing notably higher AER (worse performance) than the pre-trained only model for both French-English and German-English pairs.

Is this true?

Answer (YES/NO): NO